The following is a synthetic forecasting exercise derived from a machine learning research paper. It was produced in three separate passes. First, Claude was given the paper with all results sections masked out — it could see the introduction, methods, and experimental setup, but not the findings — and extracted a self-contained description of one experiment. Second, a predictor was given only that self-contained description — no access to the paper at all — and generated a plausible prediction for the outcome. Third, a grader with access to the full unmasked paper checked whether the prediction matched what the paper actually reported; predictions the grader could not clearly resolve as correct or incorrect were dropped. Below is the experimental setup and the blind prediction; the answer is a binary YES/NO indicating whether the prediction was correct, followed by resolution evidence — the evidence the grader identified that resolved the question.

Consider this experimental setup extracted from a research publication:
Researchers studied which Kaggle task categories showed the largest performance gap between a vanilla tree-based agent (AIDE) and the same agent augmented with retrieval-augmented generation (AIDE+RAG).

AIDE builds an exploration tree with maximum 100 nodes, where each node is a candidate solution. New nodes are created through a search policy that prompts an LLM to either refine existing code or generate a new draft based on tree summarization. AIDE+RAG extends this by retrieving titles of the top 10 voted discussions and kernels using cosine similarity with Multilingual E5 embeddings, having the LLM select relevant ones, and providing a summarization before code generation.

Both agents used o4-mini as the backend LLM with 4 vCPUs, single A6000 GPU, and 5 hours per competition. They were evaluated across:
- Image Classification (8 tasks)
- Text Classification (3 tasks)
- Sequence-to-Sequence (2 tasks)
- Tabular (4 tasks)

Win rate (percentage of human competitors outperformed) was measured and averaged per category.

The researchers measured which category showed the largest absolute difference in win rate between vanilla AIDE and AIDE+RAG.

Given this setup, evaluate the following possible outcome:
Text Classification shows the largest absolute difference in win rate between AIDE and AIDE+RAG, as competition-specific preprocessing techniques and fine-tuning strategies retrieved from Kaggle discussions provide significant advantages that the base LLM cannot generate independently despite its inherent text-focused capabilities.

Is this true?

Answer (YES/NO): NO